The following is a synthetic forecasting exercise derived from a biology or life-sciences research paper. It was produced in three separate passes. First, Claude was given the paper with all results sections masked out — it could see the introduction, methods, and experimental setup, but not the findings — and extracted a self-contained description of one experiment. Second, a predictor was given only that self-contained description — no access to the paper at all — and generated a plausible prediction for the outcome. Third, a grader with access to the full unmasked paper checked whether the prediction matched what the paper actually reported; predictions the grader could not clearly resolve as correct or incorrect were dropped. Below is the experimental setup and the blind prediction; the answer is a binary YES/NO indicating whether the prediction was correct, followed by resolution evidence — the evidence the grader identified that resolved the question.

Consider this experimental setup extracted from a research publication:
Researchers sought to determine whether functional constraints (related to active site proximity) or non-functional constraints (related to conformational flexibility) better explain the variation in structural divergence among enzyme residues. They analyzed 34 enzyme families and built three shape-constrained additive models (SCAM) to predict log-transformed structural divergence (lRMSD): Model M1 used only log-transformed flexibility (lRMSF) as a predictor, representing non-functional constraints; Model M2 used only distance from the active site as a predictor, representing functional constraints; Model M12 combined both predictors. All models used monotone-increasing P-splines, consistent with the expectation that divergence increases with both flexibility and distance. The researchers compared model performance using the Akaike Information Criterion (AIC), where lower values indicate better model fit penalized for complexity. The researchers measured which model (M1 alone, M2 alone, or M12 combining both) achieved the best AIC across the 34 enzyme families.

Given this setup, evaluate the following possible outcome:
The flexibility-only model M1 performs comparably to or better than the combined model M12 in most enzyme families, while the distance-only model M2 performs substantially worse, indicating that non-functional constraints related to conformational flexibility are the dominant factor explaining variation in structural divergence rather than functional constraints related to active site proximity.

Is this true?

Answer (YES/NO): NO